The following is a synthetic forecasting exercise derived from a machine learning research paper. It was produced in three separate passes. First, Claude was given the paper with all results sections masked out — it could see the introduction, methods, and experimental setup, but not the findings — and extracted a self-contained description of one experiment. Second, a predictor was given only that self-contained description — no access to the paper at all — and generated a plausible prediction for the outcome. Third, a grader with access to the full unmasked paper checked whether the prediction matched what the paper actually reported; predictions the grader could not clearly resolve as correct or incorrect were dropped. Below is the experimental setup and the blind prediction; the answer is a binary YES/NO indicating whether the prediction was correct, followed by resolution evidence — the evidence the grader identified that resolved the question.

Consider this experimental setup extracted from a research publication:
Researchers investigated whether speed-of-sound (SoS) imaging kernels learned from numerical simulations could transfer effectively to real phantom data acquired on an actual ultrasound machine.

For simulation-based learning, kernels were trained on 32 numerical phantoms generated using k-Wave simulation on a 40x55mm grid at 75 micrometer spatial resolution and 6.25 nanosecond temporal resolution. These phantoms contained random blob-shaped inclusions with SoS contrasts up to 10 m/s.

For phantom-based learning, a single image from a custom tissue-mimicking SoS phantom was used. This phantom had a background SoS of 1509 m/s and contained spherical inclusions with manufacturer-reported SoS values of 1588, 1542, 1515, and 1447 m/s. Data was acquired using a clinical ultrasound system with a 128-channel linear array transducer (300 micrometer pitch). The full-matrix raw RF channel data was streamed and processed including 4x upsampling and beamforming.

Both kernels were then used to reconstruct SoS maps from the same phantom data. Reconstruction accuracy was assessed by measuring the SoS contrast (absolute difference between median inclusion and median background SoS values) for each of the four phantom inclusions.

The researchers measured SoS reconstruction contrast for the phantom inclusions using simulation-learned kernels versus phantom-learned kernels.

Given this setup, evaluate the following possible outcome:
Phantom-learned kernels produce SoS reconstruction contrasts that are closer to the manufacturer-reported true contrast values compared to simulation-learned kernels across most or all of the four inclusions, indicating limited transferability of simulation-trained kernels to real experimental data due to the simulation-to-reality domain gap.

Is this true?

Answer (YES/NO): NO